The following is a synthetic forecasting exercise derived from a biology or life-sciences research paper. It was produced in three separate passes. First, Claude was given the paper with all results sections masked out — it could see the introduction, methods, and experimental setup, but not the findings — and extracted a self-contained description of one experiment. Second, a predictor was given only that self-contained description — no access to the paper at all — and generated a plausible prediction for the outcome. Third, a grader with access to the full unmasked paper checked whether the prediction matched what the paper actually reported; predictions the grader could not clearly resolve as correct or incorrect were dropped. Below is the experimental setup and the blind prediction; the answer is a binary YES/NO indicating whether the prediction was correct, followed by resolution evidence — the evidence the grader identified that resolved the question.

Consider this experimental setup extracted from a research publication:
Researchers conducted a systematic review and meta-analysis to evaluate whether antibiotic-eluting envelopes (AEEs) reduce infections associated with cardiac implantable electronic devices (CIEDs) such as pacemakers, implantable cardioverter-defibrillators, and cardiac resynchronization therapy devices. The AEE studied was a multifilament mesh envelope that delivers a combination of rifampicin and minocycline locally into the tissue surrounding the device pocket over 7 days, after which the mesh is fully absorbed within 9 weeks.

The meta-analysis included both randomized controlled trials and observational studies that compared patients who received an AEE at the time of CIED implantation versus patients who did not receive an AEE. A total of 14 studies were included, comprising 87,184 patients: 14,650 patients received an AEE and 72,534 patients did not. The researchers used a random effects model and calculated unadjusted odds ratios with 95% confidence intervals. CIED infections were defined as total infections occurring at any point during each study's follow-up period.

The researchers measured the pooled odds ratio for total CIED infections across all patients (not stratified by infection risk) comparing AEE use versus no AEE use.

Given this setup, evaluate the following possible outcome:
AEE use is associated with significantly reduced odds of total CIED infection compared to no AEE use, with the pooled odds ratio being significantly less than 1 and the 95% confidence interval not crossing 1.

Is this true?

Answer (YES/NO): NO